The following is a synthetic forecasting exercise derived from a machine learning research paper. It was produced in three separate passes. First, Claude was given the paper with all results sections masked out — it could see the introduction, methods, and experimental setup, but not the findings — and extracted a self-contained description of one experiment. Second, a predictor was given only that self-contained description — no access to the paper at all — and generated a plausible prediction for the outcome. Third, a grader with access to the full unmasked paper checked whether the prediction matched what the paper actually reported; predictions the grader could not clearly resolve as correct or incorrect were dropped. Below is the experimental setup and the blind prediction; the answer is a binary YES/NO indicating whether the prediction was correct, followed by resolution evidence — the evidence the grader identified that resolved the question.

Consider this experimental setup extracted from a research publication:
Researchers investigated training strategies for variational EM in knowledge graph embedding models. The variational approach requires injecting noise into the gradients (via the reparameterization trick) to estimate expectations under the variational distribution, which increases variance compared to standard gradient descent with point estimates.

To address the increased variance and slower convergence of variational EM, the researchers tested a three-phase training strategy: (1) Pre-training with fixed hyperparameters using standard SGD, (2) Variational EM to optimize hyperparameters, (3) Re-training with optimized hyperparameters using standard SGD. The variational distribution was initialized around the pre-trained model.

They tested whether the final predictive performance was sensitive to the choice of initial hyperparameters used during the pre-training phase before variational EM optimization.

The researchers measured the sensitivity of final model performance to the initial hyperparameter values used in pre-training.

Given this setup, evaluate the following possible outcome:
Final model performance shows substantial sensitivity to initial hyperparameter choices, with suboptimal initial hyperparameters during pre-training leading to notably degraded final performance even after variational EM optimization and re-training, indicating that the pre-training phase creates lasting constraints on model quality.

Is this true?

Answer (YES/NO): NO